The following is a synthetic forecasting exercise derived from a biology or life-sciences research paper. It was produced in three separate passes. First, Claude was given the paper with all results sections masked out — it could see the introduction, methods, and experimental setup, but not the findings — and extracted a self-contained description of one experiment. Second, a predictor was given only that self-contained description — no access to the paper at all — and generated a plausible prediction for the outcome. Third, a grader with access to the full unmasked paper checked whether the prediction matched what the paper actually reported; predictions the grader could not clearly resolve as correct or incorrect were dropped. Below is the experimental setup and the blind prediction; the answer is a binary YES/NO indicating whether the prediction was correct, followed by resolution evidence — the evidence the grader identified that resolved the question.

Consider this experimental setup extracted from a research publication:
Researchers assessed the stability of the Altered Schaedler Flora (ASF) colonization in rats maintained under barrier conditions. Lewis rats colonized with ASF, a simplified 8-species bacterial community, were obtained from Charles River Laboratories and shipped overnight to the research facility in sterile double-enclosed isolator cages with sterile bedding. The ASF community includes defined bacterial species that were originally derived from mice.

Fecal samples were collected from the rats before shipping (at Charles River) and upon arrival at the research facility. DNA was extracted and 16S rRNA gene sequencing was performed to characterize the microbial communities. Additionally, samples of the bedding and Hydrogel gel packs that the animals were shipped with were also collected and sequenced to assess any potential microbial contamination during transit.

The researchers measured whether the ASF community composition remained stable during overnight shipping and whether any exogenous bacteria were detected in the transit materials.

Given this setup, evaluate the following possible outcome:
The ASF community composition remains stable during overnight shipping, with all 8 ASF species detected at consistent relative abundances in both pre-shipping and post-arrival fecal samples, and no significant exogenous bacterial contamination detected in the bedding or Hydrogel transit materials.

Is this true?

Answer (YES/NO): NO